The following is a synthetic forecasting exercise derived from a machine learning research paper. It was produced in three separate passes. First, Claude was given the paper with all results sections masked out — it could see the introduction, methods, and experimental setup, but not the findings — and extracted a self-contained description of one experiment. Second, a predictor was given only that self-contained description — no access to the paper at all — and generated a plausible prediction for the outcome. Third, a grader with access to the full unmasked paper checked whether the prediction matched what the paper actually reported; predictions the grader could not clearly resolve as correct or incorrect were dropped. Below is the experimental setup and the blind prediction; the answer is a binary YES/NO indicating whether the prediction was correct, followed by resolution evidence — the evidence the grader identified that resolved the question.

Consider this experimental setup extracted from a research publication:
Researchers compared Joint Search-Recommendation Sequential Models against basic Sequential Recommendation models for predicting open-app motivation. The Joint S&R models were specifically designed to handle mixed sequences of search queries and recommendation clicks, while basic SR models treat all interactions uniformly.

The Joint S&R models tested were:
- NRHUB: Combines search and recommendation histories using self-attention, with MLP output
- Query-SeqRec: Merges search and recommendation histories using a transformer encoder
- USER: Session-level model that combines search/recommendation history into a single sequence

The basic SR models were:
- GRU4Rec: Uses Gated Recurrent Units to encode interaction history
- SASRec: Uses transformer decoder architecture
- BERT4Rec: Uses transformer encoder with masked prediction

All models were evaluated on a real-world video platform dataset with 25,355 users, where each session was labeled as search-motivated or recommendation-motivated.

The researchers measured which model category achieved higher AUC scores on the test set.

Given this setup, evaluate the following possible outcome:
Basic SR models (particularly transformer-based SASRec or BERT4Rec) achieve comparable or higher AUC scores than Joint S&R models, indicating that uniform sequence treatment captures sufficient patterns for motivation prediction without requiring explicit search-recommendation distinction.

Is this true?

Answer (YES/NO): NO